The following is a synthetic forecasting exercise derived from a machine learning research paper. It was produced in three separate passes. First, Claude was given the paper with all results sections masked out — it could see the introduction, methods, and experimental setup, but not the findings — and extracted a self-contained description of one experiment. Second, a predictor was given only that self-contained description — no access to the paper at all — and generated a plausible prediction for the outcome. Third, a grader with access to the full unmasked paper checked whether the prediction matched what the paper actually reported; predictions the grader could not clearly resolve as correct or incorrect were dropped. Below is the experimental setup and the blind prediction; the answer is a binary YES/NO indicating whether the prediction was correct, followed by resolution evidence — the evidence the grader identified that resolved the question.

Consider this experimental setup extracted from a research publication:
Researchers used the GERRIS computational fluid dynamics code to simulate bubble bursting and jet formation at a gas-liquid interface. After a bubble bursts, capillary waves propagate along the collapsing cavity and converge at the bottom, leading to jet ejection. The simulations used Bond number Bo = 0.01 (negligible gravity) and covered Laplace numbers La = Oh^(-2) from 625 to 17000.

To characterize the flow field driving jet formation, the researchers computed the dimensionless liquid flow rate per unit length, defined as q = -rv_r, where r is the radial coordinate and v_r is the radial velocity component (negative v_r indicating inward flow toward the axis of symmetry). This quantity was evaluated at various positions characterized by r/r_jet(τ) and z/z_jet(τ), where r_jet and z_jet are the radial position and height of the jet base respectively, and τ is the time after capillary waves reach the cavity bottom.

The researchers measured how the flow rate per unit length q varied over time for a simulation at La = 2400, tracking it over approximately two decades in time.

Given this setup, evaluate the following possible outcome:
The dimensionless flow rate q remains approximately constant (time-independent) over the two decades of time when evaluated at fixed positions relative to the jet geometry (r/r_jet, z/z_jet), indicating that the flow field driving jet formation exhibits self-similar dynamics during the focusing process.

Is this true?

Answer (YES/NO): YES